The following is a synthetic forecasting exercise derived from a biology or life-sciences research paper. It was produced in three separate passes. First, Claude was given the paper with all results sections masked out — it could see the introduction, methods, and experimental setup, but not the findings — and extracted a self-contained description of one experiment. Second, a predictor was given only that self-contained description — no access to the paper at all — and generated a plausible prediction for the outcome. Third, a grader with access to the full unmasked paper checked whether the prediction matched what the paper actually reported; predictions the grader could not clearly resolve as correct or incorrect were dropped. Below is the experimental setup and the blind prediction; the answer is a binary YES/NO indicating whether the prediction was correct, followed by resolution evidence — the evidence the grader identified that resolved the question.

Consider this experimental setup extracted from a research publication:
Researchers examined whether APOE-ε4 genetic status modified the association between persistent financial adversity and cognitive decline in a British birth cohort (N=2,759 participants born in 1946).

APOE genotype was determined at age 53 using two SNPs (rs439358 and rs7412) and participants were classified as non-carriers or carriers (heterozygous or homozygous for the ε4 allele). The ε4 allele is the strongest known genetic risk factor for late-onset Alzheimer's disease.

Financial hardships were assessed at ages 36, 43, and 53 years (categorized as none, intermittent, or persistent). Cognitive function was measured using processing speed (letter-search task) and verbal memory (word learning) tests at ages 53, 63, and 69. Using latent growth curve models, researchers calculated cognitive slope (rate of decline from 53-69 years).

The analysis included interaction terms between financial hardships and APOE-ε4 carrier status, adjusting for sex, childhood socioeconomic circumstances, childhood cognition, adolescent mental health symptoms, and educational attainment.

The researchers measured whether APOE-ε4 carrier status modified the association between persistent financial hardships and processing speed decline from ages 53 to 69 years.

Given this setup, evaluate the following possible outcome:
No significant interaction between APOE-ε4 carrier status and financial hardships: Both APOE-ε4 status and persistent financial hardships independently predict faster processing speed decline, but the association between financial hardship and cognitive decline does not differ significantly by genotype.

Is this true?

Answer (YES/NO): NO